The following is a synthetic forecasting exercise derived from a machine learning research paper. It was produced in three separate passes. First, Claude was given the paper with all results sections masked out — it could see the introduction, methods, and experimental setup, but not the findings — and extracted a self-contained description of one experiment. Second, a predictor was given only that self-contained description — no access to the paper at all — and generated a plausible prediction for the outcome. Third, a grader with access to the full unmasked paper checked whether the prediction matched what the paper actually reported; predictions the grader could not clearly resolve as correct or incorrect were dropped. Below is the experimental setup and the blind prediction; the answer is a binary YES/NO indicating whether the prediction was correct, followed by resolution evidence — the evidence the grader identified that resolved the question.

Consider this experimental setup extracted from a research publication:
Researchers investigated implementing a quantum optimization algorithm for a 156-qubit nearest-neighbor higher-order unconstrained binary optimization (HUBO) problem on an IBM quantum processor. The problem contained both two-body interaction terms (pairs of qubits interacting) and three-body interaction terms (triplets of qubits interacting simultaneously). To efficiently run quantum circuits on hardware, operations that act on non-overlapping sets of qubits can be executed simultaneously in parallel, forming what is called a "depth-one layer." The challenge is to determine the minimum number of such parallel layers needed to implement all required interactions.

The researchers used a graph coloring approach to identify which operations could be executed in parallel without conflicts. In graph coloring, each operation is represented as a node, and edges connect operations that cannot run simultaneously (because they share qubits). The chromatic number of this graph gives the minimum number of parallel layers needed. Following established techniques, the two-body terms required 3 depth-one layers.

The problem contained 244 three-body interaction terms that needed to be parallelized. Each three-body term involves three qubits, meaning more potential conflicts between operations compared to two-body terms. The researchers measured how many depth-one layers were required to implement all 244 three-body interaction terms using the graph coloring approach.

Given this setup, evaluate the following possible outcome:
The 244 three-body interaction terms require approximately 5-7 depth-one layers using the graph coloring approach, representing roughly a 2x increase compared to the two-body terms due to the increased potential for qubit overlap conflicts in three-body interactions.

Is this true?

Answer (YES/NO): YES